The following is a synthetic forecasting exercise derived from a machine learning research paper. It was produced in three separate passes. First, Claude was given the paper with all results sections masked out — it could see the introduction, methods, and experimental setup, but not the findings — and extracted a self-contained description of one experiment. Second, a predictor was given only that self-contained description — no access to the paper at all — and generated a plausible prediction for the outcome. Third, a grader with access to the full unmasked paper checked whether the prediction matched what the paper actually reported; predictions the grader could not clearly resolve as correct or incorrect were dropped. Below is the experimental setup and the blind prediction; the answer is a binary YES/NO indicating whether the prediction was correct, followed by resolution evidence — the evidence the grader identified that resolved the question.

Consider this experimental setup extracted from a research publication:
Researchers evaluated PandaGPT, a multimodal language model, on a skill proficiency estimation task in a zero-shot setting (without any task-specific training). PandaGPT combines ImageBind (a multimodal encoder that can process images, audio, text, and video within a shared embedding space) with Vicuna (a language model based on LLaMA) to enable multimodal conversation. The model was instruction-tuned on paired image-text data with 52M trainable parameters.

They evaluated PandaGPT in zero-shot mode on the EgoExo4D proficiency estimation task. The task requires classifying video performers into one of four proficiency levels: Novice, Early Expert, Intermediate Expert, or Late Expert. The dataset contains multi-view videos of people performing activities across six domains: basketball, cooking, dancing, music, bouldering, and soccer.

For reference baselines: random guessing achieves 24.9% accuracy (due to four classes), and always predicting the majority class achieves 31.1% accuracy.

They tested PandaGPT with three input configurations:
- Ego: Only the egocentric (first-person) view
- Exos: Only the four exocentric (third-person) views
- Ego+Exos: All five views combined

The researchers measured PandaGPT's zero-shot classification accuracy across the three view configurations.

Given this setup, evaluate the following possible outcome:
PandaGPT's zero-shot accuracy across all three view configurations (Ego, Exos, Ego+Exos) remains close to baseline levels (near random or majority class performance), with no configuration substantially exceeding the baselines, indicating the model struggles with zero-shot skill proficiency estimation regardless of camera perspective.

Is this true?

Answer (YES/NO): YES